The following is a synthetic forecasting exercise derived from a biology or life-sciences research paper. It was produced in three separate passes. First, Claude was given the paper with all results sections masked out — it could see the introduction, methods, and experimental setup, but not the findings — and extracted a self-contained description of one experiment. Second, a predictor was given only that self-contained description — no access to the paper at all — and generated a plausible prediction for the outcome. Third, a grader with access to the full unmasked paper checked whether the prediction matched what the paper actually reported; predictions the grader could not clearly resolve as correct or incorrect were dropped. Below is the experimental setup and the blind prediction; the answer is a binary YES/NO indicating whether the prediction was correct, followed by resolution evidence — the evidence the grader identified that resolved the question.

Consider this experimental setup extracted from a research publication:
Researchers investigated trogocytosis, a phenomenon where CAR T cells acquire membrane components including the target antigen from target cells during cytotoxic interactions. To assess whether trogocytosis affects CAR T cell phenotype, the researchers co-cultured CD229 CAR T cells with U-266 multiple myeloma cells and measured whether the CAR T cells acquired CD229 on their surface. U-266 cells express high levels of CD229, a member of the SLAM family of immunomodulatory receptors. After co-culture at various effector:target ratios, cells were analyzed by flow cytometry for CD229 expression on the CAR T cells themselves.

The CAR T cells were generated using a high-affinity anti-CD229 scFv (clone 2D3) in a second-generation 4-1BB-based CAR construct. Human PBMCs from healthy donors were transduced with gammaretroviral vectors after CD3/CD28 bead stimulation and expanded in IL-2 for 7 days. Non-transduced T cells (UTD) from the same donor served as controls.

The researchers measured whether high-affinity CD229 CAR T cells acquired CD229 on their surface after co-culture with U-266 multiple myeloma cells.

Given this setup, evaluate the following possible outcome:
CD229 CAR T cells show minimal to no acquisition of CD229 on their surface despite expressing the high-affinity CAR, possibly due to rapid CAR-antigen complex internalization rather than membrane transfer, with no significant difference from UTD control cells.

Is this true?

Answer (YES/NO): NO